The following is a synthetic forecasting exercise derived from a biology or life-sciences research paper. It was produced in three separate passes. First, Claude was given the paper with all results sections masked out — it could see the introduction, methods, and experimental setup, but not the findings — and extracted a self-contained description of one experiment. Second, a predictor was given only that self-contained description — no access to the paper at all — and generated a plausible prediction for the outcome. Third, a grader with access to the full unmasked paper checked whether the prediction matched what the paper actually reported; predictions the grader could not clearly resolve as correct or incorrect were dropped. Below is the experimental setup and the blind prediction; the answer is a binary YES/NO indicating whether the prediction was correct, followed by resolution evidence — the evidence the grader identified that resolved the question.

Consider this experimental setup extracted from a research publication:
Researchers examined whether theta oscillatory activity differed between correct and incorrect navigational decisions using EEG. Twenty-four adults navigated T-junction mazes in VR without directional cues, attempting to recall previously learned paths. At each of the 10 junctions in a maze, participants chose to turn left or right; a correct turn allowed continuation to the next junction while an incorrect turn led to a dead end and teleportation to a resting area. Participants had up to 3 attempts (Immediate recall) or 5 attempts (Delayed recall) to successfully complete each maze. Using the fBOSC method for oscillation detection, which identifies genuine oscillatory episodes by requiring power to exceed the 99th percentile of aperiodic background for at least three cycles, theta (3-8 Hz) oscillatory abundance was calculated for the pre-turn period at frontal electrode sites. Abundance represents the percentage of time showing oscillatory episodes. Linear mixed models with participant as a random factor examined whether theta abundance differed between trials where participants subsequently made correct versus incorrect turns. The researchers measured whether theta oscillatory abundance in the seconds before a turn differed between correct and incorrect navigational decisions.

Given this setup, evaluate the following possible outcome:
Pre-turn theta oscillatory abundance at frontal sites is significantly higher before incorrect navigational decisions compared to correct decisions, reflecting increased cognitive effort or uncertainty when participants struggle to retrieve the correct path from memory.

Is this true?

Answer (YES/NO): NO